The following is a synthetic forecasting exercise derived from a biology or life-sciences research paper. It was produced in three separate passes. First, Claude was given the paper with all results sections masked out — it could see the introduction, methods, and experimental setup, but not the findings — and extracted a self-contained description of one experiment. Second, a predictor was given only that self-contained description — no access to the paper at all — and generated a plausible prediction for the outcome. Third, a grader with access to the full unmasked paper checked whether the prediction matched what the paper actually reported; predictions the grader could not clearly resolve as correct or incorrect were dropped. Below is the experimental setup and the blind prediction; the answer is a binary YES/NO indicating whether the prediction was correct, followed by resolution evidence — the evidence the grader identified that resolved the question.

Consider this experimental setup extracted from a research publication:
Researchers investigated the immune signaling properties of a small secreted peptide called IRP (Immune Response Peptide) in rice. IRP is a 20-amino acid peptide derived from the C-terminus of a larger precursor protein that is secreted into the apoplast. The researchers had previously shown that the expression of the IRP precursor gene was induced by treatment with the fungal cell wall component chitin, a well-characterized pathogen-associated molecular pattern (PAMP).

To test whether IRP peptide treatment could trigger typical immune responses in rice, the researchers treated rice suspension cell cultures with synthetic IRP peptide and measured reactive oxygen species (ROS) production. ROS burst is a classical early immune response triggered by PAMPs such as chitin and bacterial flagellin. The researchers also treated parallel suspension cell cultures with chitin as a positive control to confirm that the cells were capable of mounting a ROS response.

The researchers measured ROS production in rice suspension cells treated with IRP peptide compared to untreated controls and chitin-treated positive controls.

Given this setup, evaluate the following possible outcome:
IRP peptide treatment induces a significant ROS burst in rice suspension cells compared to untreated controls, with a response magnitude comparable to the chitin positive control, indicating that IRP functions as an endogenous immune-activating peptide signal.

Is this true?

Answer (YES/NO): NO